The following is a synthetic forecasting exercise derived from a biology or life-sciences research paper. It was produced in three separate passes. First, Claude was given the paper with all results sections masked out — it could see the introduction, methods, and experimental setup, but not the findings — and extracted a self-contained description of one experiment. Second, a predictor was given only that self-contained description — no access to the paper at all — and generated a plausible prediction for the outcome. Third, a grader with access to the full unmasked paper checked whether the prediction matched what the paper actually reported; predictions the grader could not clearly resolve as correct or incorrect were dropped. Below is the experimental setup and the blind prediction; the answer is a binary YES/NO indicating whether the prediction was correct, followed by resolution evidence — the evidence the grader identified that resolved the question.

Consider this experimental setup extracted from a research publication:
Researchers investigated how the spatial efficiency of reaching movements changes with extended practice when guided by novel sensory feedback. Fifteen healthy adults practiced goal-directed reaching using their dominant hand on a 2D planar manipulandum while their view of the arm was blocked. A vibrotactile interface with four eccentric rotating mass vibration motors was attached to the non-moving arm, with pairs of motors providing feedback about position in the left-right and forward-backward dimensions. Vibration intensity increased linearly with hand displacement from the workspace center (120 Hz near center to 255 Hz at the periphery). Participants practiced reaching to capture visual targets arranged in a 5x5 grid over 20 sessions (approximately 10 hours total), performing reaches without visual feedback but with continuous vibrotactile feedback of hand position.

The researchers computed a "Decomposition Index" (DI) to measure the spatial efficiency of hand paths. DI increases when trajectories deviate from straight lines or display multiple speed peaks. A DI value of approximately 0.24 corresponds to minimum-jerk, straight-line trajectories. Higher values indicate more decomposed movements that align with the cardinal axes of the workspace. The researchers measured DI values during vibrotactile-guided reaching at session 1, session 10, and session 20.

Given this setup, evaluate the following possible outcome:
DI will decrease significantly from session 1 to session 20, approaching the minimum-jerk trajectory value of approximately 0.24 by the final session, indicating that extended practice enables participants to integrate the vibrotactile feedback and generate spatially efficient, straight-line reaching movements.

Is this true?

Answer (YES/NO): NO